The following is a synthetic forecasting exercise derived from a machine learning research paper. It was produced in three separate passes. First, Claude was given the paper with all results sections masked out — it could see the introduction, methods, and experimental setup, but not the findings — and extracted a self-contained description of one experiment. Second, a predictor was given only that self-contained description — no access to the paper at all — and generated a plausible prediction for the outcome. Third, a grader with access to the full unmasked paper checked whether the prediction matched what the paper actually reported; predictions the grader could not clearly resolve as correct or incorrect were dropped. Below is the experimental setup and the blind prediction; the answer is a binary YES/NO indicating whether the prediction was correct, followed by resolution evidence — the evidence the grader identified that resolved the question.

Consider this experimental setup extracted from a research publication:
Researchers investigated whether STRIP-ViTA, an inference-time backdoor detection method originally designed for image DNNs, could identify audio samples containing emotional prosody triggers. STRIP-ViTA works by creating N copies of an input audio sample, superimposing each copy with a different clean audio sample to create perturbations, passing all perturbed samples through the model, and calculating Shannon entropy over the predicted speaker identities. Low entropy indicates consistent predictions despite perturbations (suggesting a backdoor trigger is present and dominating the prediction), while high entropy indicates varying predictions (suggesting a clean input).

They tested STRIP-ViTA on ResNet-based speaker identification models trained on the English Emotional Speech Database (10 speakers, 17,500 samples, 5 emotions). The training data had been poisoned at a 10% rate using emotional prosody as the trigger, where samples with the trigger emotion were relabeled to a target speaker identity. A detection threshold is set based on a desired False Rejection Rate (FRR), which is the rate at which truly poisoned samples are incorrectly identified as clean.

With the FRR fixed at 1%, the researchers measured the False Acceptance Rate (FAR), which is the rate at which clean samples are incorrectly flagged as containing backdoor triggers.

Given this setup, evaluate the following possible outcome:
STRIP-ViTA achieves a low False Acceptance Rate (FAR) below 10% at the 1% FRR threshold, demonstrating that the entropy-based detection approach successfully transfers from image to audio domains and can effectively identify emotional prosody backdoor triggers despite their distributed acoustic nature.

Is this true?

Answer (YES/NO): NO